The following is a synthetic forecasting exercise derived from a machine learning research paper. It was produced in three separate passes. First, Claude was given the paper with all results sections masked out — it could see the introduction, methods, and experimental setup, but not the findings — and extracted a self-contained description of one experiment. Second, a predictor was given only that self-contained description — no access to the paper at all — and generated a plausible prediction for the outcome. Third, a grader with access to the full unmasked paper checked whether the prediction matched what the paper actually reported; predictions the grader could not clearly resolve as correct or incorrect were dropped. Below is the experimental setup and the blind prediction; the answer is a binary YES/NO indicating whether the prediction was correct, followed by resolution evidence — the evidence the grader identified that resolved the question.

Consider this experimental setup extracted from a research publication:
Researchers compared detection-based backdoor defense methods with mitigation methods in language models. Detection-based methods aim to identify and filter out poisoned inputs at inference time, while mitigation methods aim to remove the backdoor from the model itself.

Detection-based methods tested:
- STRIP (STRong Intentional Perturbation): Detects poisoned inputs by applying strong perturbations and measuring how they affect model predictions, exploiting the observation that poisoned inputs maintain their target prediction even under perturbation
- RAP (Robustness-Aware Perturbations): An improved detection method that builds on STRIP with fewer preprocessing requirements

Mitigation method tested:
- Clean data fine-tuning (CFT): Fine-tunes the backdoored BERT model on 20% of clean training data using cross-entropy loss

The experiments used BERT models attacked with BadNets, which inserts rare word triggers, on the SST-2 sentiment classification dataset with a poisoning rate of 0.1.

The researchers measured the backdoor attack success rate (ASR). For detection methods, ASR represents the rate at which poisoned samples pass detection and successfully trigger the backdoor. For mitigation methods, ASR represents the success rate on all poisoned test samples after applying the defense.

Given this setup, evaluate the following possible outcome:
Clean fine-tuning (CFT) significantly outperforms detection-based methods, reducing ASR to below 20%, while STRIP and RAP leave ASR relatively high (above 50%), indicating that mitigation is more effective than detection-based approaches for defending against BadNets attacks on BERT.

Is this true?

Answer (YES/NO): NO